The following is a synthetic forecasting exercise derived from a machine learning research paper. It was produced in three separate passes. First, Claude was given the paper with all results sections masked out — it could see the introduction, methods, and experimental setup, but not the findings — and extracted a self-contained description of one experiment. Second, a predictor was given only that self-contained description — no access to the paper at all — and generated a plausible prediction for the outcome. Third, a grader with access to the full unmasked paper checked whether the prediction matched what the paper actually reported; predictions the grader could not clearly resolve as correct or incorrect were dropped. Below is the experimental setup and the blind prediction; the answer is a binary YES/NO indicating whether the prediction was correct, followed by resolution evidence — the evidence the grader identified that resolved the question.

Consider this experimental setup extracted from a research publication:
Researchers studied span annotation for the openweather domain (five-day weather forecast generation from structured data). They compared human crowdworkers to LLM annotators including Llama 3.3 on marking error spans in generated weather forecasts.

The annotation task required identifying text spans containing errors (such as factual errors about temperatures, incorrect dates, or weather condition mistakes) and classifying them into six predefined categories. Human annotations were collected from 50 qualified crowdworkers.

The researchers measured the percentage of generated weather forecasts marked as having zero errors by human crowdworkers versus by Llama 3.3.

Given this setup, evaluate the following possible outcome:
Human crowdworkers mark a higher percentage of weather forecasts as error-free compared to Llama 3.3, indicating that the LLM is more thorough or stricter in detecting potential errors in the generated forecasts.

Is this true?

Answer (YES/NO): YES